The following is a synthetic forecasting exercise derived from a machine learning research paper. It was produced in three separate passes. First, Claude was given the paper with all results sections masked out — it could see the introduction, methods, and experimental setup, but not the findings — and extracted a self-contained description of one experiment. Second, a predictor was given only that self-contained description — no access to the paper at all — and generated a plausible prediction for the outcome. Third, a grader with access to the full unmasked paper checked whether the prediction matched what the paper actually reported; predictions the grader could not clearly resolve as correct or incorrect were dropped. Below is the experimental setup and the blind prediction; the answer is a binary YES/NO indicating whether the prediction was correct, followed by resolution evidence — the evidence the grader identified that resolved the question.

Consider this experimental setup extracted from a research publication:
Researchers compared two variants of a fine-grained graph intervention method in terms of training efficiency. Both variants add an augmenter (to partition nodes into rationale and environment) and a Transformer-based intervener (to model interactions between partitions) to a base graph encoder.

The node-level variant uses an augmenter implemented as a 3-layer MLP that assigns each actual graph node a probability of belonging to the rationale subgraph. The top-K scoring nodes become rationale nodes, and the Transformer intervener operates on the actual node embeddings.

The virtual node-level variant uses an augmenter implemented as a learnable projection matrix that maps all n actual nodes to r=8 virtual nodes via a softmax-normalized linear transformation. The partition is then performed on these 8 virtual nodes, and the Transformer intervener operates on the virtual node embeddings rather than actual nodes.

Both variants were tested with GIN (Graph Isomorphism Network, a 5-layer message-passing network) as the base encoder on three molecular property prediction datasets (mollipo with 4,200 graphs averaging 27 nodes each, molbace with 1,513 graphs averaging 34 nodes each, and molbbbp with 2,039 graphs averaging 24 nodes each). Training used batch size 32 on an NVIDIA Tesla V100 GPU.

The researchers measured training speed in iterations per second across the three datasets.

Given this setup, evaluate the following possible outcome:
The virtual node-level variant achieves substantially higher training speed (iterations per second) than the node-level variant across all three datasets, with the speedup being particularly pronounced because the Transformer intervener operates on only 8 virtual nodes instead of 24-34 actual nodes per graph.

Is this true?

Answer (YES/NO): NO